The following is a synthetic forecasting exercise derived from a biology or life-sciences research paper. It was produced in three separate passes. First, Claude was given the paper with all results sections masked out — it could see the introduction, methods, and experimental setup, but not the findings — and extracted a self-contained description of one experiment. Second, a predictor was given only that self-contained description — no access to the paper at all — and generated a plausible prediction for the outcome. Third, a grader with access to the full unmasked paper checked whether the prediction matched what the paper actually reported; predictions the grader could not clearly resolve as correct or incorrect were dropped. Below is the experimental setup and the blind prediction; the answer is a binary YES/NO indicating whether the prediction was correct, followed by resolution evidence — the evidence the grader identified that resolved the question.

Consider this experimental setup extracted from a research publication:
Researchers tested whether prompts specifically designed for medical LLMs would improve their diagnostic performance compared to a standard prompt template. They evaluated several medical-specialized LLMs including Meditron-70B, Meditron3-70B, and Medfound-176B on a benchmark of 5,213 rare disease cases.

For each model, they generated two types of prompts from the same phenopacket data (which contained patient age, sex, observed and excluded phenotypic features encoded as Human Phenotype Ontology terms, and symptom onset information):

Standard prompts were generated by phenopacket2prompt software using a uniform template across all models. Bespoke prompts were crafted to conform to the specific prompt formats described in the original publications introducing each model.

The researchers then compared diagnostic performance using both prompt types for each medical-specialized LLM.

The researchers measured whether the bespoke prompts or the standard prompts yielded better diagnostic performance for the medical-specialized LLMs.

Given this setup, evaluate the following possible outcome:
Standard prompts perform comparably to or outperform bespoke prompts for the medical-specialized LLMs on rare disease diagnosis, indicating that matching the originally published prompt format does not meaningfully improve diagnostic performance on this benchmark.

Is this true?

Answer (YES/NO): NO